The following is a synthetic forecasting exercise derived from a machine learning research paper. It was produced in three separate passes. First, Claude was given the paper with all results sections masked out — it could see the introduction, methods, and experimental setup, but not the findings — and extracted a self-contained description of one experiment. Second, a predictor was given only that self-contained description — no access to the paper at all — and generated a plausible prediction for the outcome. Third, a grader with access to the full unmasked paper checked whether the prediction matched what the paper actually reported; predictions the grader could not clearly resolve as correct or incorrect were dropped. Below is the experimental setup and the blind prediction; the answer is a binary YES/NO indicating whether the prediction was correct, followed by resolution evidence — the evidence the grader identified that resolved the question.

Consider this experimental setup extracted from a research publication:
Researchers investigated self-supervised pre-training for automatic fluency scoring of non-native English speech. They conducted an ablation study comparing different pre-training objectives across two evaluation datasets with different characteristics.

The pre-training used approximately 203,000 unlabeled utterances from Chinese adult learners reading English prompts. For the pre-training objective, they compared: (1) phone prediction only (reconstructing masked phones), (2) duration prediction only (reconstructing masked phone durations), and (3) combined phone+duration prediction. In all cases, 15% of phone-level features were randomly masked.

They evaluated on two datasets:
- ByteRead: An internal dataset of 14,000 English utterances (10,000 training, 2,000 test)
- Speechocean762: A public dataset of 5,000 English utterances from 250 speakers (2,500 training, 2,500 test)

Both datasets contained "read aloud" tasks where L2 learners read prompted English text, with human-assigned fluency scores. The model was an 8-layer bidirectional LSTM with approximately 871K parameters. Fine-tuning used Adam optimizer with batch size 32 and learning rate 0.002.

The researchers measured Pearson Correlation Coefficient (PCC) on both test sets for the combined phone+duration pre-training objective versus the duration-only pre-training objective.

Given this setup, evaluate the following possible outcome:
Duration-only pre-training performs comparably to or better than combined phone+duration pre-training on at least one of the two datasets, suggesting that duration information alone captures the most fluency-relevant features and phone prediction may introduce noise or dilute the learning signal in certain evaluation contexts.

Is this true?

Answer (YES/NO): YES